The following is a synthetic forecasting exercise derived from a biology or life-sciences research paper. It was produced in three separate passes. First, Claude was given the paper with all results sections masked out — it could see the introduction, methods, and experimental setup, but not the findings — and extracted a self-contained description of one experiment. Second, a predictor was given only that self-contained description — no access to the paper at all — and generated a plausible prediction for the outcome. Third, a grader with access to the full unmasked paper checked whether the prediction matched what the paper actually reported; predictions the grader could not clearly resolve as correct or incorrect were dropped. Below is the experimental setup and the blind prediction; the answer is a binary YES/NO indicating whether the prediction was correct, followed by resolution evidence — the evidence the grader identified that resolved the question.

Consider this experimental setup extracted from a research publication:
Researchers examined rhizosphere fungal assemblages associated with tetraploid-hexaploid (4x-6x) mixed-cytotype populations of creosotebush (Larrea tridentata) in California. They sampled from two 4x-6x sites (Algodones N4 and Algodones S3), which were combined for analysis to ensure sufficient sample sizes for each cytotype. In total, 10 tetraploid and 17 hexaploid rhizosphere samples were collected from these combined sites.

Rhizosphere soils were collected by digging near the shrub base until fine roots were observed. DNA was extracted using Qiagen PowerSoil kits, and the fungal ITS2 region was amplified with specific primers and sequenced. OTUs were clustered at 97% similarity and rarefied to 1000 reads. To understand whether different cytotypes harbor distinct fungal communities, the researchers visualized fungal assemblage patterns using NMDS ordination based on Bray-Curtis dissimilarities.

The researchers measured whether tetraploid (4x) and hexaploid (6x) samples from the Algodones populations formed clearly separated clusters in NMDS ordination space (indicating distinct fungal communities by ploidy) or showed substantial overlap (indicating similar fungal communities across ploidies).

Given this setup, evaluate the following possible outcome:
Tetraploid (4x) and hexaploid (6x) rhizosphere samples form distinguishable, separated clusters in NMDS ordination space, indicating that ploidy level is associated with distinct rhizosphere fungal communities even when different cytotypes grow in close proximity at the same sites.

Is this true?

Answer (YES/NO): NO